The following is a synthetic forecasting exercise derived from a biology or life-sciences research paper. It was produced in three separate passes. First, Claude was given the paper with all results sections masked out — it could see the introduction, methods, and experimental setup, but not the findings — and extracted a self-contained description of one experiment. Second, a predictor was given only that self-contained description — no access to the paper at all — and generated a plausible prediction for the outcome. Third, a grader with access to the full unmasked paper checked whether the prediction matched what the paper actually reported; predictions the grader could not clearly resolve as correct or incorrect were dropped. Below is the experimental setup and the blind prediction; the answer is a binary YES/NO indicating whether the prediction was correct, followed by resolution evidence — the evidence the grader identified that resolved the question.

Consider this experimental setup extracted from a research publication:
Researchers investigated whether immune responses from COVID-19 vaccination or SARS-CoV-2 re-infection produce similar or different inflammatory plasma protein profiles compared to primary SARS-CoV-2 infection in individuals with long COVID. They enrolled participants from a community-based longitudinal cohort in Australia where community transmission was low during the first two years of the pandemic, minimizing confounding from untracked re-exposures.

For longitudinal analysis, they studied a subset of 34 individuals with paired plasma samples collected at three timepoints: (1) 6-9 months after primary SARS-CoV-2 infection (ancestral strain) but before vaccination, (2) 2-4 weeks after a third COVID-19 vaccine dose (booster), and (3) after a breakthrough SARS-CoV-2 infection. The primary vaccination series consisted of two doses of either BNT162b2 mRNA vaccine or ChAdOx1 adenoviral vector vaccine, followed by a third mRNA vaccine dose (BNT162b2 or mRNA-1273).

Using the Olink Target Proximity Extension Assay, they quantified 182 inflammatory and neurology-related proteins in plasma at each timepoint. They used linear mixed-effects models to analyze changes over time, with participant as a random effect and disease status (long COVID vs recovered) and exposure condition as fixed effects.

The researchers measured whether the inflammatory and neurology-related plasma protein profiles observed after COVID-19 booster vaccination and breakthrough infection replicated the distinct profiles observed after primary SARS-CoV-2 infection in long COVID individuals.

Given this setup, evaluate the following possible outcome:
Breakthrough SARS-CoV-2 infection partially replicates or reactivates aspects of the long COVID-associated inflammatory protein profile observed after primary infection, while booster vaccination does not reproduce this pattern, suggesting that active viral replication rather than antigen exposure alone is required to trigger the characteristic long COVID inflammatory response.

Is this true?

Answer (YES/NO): NO